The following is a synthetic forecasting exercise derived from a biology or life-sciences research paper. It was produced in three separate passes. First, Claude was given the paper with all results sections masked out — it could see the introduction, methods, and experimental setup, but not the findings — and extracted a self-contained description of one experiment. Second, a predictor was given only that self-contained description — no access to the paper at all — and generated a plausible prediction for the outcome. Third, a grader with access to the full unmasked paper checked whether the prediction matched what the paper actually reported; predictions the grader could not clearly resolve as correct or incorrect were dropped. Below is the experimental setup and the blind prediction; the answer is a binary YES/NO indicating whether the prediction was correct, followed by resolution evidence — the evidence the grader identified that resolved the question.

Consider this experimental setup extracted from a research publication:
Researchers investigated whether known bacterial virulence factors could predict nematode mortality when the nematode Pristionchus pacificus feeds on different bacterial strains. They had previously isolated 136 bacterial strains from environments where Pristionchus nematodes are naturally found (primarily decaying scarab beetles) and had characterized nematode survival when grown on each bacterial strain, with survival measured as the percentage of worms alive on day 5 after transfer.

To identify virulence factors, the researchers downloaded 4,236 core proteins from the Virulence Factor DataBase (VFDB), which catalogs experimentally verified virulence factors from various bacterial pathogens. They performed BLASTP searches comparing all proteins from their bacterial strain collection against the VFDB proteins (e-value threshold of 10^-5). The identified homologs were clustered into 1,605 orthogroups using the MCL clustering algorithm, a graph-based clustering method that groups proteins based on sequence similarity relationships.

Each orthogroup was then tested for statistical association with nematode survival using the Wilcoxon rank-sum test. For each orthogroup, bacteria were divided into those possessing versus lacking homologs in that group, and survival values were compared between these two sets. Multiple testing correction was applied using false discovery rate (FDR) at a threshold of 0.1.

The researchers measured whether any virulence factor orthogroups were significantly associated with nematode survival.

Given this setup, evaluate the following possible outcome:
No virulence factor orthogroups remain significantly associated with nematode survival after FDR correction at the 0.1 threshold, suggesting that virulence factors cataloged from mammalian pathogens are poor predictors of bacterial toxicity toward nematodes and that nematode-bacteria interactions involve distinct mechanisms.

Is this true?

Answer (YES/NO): NO